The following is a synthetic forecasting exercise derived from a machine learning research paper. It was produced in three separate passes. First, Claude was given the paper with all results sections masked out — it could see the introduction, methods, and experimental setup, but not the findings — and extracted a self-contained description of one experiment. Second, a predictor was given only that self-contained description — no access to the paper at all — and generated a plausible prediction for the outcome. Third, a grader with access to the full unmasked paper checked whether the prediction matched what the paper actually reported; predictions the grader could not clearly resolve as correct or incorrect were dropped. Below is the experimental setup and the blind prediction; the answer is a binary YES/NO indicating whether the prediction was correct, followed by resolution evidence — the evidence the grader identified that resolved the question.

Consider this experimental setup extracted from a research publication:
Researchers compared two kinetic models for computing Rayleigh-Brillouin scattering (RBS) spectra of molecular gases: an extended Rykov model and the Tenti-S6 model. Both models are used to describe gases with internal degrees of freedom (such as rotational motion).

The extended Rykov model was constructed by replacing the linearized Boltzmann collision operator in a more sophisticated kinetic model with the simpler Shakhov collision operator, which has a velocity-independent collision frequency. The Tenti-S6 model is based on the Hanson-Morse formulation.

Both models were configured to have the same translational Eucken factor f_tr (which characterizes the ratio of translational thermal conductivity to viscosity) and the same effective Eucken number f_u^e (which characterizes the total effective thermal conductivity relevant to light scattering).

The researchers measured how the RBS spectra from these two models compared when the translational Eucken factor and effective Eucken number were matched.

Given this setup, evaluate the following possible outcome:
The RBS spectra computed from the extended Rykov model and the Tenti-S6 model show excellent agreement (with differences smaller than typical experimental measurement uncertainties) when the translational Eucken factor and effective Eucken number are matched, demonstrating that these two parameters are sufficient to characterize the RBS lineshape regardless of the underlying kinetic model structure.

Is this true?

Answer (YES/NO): NO